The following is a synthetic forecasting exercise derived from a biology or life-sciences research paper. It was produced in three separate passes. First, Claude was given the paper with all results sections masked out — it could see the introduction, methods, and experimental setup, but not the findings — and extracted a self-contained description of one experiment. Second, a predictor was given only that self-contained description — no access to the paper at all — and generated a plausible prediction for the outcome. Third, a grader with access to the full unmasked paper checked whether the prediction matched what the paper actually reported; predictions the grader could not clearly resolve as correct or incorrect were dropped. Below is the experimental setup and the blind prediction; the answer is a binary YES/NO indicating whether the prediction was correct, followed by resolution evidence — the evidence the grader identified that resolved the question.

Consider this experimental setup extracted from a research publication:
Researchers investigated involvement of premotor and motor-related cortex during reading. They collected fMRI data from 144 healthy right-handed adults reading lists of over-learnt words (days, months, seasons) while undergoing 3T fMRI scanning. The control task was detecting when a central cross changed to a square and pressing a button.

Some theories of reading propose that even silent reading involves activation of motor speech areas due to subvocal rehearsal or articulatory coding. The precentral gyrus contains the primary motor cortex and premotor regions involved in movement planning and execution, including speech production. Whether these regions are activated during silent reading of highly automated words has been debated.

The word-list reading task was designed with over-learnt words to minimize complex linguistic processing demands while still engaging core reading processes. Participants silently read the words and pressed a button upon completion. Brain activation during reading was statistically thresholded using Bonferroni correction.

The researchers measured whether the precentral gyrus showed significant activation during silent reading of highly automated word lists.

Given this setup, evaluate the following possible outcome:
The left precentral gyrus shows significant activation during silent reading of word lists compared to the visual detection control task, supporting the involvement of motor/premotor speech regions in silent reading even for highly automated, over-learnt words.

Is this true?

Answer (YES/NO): YES